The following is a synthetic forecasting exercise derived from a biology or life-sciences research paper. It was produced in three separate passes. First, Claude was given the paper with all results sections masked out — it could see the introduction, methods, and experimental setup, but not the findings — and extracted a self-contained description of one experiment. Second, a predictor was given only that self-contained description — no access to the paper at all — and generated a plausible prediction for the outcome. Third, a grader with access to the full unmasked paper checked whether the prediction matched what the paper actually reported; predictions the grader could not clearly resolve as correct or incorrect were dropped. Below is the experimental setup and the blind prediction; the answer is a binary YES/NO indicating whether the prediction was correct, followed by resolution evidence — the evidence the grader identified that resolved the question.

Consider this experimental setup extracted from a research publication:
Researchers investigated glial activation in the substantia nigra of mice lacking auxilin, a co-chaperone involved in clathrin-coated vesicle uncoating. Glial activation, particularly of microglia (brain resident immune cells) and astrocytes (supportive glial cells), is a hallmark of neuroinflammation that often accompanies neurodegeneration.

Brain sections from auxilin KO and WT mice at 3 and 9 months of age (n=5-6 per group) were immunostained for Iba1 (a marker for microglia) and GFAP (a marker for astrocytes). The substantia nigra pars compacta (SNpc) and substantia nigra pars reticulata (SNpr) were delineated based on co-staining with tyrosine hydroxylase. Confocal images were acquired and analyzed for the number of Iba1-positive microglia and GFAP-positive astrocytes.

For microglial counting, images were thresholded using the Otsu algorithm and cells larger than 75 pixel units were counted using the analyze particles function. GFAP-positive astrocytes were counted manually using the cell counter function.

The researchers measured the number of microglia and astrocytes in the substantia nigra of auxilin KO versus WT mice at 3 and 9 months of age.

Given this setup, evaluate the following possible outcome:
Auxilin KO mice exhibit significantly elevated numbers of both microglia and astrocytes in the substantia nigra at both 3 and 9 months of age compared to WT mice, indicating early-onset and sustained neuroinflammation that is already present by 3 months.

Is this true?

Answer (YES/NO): NO